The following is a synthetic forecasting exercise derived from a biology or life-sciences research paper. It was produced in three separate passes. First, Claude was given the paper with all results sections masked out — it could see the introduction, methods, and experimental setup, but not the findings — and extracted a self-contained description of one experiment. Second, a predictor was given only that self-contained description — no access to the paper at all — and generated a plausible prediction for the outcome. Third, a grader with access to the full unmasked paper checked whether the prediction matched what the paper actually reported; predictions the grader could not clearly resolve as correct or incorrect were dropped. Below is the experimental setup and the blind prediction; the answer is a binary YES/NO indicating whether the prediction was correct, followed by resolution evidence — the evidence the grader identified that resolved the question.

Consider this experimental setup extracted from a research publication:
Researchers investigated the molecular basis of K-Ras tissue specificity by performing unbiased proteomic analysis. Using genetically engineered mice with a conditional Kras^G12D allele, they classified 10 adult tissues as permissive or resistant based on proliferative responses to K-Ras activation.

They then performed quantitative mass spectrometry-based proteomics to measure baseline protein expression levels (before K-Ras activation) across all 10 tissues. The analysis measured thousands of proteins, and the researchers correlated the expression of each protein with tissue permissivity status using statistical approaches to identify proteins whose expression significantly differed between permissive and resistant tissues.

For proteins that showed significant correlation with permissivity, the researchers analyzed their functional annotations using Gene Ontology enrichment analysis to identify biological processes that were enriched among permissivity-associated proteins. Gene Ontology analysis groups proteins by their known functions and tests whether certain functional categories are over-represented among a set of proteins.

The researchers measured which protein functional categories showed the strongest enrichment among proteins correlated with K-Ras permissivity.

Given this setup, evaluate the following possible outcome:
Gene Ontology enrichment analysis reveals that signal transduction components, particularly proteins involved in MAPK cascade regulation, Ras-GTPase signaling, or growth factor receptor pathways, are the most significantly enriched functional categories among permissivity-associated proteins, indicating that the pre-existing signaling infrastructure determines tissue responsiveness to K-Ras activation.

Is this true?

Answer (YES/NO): NO